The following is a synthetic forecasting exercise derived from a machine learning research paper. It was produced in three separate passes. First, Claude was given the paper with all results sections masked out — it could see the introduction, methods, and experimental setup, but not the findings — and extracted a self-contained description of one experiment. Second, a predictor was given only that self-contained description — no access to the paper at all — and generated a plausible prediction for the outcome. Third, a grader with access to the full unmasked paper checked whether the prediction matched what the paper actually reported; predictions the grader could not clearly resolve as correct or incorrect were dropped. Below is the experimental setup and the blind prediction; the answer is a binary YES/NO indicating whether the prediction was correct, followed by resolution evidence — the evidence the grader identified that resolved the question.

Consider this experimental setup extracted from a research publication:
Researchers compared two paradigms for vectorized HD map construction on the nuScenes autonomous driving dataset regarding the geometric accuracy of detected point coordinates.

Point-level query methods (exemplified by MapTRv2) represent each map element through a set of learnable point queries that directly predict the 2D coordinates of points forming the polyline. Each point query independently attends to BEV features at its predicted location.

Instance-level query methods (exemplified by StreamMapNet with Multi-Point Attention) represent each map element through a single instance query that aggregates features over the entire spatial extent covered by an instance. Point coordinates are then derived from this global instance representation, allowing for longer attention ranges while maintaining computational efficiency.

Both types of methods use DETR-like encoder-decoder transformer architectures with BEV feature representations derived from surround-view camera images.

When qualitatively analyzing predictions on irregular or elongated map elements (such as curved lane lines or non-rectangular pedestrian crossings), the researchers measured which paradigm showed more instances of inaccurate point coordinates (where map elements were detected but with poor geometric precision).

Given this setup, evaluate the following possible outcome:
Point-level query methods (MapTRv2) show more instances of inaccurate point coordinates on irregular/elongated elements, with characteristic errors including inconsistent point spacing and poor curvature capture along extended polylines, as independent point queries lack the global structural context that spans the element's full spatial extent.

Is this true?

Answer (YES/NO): NO